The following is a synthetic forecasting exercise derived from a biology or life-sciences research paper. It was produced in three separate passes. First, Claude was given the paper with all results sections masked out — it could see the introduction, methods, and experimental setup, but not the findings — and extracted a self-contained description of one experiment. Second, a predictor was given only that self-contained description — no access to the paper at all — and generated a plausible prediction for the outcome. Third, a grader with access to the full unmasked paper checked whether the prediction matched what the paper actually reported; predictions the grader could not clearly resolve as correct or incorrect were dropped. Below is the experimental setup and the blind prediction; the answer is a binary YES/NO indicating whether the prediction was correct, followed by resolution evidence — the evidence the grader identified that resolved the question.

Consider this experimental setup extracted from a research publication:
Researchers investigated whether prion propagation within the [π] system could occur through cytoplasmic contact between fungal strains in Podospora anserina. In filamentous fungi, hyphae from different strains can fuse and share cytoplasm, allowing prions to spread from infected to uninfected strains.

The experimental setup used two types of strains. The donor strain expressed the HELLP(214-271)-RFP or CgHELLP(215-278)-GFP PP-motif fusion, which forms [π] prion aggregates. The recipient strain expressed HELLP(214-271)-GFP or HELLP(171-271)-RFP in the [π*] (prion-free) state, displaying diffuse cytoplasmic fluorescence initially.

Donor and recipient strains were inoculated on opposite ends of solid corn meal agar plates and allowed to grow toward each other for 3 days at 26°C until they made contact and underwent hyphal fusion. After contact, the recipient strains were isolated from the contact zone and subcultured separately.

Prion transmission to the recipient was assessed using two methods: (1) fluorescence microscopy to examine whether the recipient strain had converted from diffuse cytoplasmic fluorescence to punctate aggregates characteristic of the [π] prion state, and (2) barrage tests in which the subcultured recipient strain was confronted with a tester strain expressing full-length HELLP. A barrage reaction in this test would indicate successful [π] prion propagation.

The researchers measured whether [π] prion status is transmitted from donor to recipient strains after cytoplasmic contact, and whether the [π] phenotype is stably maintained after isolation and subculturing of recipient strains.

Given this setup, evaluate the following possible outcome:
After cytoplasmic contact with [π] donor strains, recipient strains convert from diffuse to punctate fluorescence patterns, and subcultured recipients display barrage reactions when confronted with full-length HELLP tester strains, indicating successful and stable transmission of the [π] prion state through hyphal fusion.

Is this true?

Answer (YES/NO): YES